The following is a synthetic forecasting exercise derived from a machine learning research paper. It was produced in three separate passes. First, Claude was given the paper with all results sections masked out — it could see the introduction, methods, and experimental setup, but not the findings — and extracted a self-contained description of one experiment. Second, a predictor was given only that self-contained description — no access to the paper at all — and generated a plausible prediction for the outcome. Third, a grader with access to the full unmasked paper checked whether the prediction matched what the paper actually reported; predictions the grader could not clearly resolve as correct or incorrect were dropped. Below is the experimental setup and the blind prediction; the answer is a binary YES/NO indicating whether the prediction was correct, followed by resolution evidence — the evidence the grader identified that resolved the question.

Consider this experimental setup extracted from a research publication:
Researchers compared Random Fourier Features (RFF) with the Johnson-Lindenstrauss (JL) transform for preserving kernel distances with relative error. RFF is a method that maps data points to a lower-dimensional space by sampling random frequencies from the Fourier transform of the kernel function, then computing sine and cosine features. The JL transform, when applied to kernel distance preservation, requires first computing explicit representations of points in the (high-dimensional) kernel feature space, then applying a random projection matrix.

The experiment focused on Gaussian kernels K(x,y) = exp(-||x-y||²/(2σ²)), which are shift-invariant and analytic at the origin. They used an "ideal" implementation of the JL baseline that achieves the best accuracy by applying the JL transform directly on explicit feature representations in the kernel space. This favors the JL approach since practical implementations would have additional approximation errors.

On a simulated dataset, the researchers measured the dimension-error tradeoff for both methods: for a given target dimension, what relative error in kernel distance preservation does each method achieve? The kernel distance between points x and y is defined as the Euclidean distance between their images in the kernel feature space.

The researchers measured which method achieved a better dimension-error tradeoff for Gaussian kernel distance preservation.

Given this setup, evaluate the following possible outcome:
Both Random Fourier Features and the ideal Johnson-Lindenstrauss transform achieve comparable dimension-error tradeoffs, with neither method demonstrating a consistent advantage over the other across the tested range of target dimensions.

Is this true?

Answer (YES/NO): NO